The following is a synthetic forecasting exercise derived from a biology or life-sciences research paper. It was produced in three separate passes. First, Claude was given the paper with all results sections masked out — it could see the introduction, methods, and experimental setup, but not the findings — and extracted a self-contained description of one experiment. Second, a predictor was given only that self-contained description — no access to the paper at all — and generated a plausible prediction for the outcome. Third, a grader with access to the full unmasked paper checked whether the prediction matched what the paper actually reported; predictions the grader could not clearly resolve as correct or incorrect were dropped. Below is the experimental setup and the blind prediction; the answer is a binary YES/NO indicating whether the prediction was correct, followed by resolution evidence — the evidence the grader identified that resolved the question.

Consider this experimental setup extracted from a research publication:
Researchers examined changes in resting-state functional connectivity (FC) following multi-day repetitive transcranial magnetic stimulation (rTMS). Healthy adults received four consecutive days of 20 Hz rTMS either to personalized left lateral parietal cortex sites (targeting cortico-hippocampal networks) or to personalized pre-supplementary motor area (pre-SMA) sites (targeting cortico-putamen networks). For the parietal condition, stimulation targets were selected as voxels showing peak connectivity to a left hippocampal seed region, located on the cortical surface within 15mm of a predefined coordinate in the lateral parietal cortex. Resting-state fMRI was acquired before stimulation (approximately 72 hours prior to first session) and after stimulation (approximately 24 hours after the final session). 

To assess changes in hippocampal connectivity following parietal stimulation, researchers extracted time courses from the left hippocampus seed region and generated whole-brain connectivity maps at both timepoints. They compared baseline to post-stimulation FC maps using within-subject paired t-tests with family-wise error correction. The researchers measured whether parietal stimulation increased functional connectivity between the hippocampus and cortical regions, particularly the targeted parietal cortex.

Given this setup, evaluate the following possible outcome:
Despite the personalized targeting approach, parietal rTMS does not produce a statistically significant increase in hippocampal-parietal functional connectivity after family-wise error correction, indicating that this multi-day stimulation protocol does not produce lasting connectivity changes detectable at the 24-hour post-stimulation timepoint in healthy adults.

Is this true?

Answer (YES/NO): YES